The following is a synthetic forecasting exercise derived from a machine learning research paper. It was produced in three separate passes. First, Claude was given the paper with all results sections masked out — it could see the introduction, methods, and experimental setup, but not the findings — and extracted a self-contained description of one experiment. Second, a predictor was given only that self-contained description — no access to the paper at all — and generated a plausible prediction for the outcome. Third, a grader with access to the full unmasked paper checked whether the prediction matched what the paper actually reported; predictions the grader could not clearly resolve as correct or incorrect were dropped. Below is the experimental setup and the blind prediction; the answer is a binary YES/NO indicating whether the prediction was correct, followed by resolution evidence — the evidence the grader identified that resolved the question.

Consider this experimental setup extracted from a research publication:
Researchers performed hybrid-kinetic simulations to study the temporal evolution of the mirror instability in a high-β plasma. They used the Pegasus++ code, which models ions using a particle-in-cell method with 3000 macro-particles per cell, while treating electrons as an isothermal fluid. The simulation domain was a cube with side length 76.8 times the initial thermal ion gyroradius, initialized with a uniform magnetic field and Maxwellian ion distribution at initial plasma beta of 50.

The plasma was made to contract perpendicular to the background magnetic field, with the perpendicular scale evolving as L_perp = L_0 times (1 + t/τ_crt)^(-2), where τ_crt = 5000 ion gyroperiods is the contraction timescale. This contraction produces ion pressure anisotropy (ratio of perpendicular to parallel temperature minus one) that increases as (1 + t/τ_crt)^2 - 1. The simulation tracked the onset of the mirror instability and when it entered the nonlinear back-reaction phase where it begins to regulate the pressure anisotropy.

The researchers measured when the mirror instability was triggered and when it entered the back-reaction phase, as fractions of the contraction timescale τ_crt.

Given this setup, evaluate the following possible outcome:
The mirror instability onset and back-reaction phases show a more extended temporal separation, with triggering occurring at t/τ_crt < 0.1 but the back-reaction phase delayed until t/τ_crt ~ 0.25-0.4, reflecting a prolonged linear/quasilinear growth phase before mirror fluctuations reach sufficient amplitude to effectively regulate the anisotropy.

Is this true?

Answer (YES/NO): NO